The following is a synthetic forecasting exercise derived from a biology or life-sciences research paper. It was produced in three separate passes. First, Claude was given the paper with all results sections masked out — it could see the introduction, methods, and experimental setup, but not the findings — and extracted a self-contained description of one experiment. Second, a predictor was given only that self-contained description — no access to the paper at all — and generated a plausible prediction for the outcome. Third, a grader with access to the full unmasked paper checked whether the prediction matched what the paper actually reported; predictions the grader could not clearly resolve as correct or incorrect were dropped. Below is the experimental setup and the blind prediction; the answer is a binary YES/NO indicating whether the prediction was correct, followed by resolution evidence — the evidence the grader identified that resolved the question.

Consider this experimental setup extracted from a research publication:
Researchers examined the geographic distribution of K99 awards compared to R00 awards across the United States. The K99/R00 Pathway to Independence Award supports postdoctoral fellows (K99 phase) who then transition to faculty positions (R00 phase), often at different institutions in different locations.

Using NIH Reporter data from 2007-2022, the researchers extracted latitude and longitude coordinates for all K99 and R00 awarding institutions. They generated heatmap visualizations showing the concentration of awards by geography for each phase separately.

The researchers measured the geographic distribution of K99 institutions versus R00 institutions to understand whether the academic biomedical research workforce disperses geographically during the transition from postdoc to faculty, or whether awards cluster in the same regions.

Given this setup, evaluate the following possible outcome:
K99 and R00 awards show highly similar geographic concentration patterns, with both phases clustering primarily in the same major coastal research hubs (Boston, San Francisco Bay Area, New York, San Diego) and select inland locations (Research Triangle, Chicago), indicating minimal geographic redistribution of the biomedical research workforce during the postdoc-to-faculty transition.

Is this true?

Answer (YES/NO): NO